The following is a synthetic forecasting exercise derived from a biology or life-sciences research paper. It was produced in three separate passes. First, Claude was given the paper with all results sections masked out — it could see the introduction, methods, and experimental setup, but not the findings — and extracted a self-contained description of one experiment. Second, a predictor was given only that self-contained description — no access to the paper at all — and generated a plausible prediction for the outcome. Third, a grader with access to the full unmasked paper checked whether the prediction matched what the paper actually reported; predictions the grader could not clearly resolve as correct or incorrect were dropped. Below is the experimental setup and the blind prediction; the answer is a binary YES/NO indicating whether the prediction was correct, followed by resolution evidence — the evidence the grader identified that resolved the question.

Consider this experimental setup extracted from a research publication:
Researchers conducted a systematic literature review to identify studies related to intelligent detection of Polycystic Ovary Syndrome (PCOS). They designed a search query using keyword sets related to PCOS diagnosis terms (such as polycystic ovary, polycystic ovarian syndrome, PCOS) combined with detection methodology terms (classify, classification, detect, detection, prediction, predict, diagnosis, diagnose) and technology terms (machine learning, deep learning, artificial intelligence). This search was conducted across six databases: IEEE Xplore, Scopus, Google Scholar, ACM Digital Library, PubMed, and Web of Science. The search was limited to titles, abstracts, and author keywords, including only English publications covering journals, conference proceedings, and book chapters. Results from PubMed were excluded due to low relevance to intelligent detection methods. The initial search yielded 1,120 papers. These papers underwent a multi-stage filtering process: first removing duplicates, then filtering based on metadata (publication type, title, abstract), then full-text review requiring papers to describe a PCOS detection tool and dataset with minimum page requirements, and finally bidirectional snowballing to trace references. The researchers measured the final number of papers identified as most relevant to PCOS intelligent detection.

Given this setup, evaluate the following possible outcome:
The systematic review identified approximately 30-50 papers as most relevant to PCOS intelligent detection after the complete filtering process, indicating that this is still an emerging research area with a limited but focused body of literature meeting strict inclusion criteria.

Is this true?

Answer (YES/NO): NO